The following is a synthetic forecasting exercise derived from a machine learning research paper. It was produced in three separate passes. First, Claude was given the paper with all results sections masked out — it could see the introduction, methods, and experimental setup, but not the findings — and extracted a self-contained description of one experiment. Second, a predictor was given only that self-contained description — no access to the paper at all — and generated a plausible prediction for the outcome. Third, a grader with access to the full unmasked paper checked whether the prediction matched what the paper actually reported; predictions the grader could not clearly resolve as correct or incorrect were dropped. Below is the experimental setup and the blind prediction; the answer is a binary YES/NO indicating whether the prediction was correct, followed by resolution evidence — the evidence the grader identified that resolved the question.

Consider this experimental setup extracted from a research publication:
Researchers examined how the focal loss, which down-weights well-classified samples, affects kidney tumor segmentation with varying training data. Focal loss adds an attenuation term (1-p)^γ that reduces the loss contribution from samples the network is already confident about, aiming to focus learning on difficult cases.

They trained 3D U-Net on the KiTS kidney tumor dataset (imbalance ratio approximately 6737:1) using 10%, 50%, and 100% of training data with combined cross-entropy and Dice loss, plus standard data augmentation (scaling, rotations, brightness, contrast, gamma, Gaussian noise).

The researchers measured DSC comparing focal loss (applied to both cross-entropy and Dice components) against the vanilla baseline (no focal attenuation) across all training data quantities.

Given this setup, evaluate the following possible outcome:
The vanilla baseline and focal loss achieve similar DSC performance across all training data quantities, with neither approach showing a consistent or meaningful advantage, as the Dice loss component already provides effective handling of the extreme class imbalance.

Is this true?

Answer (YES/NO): NO